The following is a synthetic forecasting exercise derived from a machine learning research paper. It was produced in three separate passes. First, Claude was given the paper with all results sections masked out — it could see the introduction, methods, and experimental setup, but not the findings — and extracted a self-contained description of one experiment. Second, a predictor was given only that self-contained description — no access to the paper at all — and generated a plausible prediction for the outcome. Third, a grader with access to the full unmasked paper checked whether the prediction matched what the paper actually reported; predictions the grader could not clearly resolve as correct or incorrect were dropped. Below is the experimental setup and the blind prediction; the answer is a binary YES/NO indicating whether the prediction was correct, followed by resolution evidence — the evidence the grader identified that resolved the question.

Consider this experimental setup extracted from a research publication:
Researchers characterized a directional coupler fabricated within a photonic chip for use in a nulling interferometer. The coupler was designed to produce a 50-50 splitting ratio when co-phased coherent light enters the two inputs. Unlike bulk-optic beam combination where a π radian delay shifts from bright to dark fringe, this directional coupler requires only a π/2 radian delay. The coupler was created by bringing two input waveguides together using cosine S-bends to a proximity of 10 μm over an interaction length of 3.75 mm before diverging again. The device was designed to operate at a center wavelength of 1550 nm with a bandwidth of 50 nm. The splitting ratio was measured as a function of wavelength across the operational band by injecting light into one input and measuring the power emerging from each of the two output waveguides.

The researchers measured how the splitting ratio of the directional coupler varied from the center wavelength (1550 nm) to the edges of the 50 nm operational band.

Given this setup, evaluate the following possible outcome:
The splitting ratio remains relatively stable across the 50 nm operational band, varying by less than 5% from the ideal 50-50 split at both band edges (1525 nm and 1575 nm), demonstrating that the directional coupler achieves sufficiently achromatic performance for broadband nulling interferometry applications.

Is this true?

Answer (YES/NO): NO